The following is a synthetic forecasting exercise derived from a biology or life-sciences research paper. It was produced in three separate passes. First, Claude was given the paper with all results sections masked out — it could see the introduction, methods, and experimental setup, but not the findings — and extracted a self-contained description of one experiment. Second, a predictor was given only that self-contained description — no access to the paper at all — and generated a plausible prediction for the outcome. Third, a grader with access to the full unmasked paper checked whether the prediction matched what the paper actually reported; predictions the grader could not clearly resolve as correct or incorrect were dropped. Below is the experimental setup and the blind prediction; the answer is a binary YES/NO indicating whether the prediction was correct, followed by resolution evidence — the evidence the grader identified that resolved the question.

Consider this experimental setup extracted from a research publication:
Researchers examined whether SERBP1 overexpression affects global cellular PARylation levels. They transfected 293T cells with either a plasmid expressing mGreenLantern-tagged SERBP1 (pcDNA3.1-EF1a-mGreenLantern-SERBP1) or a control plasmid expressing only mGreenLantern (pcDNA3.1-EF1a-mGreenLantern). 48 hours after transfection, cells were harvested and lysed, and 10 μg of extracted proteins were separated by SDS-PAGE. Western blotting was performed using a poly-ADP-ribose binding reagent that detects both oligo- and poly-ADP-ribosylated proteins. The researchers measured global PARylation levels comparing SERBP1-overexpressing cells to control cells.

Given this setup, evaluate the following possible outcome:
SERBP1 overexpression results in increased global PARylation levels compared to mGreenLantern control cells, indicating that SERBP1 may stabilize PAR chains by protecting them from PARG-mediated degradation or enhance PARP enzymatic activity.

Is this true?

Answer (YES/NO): YES